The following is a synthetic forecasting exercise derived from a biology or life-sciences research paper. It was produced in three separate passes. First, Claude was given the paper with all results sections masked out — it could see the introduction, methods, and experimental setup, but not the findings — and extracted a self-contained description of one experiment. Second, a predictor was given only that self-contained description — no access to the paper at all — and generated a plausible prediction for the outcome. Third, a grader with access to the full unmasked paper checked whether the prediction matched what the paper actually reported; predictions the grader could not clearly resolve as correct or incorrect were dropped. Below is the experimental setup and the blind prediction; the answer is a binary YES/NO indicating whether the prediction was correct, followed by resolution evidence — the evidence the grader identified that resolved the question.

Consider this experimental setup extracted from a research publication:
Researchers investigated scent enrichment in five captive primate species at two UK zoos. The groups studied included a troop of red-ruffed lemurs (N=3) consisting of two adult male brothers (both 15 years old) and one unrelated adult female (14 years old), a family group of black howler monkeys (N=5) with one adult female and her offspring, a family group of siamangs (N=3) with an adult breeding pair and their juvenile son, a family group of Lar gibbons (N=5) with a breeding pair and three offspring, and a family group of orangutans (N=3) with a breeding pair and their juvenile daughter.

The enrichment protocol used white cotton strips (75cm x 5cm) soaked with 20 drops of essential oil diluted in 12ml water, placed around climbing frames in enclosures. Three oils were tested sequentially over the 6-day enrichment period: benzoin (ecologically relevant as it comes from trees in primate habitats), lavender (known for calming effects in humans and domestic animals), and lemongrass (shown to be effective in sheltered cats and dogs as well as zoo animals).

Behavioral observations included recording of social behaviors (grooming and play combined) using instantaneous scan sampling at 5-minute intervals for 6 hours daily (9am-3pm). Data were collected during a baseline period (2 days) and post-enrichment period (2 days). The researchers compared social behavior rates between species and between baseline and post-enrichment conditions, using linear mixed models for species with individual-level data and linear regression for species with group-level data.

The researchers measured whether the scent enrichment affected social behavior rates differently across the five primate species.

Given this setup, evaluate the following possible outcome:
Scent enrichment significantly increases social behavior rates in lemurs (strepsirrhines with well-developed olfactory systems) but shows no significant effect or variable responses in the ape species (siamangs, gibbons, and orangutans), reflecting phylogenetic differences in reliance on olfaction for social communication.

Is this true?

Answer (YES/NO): NO